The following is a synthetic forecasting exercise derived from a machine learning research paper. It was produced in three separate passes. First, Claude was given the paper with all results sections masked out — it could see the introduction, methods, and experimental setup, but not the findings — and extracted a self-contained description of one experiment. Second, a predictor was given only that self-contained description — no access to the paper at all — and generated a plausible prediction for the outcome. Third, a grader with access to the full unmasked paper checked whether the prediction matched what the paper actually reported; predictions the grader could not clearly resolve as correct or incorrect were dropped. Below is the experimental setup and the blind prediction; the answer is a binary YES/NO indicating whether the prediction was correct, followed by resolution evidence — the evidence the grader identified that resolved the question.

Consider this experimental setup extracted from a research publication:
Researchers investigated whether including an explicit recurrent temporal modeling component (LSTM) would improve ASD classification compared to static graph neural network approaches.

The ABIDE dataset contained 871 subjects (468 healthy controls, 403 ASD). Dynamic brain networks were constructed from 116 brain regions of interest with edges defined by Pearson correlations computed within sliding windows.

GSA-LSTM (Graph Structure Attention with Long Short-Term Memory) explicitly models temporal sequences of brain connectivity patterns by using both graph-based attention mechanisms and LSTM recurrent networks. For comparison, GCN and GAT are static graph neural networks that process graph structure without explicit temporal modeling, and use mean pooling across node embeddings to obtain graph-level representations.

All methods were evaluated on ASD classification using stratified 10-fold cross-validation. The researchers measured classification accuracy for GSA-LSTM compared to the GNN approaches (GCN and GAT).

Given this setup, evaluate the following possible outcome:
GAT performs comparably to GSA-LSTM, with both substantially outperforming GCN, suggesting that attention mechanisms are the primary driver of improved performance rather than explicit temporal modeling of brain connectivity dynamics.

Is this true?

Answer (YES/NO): NO